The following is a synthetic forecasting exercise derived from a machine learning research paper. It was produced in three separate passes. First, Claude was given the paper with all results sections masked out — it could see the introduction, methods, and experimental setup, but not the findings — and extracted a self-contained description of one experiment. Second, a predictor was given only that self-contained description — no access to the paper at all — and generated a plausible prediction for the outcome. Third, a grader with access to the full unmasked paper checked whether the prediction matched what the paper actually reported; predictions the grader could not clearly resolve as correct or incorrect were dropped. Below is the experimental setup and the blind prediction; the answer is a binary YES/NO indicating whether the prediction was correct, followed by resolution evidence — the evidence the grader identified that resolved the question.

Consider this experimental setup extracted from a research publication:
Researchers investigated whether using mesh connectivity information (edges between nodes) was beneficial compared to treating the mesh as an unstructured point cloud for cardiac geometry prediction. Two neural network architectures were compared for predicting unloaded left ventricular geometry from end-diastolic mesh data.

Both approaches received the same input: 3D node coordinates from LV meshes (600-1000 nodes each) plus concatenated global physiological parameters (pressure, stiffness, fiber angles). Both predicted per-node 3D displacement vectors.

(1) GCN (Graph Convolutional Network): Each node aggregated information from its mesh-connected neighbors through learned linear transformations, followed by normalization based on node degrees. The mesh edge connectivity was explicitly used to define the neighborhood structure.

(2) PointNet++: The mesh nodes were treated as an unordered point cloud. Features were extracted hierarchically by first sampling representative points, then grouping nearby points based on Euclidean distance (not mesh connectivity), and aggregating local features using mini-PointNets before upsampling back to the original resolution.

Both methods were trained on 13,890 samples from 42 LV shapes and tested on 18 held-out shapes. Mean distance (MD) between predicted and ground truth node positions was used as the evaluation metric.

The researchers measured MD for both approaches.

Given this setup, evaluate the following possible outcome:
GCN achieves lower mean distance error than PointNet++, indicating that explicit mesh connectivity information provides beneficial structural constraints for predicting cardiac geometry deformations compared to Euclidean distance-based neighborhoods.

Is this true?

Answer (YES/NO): YES